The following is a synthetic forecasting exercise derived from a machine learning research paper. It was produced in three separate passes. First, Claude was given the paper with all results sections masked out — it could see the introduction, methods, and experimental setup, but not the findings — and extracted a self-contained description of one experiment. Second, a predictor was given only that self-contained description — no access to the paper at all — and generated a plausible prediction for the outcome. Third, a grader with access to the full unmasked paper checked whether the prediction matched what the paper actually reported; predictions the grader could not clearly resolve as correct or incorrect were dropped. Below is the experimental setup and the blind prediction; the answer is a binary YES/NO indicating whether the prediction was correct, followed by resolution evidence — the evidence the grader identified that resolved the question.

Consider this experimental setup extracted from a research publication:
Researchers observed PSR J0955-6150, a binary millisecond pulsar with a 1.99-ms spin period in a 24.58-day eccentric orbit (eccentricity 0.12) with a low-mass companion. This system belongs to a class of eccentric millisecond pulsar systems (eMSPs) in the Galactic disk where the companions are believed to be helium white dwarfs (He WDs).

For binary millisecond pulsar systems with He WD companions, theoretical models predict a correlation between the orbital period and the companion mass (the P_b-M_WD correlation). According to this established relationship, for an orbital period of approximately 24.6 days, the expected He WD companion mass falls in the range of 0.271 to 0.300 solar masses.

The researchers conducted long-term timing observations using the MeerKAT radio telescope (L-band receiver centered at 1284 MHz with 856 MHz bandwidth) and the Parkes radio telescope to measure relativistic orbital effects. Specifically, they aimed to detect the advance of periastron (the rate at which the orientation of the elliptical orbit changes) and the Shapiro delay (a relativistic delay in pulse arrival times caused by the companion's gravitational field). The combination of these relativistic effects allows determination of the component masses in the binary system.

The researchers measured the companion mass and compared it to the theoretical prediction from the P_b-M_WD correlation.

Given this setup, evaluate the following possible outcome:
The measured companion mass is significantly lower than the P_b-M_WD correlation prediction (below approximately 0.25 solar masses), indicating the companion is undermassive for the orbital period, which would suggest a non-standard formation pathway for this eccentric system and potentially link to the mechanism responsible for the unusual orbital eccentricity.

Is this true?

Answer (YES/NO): NO